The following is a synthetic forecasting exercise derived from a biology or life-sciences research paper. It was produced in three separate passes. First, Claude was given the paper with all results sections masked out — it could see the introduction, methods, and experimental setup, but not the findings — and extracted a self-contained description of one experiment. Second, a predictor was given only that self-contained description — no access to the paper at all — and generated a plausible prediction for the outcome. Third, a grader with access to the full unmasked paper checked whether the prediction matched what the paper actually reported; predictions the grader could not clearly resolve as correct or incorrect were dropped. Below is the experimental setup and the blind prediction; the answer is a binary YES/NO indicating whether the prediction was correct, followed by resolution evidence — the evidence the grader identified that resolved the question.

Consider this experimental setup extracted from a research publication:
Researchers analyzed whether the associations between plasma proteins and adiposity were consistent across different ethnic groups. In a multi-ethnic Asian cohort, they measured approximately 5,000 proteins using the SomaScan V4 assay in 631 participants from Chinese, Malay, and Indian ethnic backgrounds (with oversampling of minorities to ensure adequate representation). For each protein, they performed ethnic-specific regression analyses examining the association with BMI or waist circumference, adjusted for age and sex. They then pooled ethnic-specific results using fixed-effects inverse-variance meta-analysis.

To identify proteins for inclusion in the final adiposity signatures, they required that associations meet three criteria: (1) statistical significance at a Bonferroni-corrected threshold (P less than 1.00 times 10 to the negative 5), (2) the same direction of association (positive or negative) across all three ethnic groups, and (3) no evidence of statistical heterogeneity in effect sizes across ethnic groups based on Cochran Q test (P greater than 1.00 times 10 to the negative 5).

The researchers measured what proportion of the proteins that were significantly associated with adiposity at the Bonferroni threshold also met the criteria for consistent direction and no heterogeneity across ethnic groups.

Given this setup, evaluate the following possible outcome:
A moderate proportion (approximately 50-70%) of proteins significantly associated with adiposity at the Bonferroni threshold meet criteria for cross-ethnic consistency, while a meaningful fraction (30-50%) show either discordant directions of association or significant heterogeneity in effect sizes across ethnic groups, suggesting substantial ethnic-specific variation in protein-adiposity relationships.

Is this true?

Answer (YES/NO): NO